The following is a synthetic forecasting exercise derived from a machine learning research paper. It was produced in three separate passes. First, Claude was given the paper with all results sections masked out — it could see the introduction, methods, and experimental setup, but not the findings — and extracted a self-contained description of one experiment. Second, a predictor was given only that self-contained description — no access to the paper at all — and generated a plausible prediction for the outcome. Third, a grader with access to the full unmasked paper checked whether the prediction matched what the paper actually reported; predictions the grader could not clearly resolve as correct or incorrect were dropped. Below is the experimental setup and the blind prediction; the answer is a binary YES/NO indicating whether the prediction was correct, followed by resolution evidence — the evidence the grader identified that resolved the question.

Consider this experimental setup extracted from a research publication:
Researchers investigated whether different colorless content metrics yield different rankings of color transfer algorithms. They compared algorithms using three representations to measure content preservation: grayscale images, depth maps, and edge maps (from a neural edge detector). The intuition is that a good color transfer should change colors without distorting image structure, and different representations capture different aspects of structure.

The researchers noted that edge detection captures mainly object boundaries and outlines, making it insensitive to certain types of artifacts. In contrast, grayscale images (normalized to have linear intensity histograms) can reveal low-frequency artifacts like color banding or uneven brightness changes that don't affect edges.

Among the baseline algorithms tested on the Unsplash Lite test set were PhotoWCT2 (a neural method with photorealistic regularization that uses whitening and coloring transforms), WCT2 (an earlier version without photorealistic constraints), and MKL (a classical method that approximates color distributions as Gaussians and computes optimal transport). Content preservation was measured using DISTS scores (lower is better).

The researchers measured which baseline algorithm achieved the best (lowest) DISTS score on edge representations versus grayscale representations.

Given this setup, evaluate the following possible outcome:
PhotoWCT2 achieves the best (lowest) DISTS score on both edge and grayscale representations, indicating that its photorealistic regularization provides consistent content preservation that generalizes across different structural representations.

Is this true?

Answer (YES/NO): NO